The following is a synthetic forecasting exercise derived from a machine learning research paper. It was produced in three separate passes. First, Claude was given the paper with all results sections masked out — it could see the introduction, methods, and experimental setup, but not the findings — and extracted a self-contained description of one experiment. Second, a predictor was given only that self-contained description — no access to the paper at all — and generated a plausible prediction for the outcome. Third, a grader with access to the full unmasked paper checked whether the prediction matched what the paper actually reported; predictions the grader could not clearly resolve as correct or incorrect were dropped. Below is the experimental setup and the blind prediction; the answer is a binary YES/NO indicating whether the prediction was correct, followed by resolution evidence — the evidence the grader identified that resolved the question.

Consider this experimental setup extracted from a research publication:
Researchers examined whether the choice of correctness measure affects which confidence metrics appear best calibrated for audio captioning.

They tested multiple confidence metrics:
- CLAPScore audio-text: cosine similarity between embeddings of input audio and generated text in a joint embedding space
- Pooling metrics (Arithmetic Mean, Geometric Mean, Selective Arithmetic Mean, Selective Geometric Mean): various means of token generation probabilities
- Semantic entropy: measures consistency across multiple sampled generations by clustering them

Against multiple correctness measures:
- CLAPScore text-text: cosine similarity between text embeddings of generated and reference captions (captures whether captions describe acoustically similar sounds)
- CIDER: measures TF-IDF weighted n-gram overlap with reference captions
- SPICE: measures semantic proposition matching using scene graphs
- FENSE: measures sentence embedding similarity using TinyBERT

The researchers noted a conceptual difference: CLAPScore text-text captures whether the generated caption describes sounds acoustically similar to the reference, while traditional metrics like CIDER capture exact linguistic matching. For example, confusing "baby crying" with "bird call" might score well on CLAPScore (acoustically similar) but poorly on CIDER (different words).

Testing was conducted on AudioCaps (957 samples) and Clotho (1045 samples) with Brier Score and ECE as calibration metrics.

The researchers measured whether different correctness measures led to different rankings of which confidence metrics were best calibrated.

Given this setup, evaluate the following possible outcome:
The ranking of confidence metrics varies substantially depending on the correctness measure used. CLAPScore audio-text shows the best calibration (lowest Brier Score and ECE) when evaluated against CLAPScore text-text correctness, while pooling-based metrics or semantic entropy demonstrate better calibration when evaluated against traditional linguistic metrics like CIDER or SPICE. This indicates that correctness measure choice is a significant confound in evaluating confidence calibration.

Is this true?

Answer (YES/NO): NO